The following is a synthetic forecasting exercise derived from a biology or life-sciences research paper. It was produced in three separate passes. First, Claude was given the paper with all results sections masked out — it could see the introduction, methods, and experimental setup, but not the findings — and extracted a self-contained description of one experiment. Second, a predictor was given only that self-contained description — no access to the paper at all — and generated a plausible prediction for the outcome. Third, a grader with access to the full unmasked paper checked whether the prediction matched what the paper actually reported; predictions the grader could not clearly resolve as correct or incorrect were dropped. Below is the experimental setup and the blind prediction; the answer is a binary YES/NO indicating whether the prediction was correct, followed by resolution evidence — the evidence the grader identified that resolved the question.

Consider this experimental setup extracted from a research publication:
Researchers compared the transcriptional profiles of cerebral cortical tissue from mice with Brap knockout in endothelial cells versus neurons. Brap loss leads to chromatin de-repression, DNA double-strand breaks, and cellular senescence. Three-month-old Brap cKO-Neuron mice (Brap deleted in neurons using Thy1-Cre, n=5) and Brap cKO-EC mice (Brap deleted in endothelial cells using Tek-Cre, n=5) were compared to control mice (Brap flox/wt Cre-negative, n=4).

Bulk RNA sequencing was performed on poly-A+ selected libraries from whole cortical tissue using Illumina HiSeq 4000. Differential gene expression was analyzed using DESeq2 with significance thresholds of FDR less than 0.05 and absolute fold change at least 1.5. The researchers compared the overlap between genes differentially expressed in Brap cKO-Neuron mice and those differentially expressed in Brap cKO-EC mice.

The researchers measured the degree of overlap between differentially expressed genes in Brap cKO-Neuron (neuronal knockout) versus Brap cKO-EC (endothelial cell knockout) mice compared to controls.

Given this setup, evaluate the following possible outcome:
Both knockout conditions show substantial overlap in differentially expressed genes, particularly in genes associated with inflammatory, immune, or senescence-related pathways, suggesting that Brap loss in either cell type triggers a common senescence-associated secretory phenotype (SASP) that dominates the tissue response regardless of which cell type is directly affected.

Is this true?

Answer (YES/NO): NO